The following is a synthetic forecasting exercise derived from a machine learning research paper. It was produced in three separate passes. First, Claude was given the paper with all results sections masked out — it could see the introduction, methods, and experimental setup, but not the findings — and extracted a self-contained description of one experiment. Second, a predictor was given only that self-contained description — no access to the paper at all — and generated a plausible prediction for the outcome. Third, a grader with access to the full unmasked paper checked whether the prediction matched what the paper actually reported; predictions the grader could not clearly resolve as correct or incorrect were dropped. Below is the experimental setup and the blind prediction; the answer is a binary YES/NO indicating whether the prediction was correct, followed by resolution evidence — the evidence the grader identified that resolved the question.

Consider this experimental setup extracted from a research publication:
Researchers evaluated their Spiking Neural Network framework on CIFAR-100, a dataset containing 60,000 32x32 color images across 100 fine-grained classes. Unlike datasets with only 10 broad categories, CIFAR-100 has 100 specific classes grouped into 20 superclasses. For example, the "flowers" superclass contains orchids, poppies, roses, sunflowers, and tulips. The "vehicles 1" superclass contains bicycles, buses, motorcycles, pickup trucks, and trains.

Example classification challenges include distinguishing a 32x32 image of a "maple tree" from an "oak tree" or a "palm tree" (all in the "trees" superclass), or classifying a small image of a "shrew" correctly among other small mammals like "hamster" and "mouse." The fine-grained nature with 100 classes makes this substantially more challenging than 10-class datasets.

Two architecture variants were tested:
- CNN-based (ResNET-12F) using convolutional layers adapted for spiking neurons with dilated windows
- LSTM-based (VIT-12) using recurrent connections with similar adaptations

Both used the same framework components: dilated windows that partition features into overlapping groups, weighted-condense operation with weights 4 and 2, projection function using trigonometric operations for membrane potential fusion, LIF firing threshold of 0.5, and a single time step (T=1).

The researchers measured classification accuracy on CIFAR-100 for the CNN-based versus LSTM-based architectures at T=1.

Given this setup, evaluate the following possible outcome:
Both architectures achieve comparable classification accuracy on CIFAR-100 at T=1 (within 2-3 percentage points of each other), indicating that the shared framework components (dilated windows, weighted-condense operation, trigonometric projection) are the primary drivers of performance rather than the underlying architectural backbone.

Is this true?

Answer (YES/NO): YES